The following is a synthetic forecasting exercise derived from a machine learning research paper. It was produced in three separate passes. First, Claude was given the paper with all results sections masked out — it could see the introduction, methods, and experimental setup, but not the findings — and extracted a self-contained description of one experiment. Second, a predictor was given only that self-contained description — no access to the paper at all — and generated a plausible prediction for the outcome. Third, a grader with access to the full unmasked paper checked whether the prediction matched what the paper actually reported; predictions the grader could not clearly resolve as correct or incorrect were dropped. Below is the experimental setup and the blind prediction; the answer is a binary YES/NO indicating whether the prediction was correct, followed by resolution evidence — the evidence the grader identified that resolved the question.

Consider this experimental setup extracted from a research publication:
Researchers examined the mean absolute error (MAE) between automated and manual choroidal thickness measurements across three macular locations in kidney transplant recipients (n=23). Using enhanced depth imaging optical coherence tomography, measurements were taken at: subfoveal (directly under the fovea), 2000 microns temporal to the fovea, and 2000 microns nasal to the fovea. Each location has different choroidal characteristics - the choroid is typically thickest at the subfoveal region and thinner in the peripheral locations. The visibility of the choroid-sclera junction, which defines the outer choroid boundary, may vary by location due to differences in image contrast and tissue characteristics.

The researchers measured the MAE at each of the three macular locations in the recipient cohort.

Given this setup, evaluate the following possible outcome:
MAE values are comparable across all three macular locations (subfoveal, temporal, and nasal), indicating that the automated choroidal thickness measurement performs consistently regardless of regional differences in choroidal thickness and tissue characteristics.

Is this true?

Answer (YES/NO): NO